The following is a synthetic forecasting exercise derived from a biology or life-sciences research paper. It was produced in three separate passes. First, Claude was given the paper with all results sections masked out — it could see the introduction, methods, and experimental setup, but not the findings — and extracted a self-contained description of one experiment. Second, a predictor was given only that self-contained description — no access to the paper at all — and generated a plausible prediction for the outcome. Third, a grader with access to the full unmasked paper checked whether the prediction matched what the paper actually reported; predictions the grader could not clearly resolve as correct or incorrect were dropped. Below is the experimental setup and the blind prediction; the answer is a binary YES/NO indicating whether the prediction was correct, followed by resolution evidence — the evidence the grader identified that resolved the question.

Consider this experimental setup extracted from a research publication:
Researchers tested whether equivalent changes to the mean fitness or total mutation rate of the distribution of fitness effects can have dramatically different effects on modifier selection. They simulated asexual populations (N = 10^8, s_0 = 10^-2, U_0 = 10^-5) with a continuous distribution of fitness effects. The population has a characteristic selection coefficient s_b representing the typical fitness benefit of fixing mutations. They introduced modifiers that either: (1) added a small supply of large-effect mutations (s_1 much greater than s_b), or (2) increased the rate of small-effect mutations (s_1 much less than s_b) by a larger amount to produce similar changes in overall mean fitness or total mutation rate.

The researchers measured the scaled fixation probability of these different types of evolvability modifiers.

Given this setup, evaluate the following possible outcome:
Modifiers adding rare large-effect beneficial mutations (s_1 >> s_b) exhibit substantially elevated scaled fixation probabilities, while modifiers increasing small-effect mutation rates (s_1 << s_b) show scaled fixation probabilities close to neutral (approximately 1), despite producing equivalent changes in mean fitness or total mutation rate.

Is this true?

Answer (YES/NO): YES